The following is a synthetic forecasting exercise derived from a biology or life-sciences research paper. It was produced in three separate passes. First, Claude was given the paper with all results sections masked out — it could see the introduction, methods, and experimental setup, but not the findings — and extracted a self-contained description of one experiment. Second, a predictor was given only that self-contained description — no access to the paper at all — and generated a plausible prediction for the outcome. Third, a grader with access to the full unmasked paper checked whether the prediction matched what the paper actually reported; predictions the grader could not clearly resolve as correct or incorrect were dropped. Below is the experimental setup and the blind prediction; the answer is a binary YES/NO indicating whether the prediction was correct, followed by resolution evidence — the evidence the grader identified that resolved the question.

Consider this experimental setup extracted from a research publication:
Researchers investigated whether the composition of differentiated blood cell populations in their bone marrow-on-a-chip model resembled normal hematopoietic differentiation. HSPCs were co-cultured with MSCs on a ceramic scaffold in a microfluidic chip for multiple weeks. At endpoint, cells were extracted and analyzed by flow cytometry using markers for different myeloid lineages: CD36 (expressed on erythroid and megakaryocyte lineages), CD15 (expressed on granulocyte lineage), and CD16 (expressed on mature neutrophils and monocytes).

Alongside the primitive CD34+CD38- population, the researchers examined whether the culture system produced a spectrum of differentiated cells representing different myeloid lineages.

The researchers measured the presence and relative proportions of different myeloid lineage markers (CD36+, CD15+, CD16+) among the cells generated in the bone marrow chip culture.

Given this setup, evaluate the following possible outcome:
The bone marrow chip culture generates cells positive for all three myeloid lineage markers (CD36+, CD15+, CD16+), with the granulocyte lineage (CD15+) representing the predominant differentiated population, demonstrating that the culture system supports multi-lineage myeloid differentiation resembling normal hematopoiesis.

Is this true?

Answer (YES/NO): NO